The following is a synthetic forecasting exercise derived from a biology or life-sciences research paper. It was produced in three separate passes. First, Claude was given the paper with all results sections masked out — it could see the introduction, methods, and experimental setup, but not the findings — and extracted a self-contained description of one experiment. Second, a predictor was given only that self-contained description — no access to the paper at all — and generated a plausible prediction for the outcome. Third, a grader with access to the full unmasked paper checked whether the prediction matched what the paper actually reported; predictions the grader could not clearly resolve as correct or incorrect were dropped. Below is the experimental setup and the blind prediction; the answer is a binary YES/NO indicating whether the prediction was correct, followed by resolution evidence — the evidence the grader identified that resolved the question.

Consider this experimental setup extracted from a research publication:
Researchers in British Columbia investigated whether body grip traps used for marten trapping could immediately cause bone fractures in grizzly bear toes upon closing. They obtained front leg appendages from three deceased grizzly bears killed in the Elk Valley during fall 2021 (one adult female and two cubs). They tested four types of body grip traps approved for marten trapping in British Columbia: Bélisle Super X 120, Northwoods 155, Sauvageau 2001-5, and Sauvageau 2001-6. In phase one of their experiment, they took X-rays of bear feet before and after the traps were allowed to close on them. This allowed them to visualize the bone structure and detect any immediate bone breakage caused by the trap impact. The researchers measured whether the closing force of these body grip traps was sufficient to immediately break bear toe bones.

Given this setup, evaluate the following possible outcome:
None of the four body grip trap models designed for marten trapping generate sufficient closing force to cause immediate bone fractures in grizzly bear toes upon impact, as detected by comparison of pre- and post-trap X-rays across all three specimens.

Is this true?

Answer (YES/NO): YES